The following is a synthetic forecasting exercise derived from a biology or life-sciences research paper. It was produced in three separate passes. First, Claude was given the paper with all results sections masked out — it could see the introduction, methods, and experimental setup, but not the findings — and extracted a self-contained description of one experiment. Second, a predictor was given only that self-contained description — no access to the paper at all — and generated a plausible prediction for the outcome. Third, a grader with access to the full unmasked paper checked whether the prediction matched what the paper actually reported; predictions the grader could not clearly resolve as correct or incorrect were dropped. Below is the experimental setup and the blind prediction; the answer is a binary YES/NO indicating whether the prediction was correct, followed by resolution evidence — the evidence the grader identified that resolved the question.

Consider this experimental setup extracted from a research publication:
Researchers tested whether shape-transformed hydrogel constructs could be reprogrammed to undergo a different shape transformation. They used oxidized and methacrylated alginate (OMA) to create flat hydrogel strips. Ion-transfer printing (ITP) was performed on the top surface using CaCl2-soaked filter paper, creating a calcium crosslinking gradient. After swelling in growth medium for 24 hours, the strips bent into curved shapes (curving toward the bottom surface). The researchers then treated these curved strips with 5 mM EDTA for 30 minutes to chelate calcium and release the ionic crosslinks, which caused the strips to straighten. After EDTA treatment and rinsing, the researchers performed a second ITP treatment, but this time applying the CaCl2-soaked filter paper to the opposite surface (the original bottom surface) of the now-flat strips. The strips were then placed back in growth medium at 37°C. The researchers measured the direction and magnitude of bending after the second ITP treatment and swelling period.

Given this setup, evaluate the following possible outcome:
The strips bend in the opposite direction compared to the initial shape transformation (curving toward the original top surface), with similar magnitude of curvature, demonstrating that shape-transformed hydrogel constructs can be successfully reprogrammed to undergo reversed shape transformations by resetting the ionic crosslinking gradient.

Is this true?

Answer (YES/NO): YES